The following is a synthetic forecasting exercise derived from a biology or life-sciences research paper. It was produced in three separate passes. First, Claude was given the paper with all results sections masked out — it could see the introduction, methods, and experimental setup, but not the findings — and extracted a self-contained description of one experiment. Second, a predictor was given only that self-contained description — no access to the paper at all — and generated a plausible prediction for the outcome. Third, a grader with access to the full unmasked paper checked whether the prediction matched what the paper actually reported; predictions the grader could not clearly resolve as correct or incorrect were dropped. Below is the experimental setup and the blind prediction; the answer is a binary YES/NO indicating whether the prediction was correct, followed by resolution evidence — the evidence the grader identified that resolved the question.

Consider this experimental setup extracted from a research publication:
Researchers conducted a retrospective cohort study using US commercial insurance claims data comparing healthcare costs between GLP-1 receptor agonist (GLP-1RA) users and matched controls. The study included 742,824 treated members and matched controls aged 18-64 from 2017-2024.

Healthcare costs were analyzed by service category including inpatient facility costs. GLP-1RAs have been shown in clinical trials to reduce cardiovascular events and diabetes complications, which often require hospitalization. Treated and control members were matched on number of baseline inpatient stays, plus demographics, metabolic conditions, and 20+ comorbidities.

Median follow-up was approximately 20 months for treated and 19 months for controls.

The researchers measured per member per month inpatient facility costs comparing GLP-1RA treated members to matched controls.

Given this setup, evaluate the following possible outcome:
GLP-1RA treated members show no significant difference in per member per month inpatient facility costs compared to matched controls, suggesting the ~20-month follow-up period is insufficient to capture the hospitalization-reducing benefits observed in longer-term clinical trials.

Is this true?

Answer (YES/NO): NO